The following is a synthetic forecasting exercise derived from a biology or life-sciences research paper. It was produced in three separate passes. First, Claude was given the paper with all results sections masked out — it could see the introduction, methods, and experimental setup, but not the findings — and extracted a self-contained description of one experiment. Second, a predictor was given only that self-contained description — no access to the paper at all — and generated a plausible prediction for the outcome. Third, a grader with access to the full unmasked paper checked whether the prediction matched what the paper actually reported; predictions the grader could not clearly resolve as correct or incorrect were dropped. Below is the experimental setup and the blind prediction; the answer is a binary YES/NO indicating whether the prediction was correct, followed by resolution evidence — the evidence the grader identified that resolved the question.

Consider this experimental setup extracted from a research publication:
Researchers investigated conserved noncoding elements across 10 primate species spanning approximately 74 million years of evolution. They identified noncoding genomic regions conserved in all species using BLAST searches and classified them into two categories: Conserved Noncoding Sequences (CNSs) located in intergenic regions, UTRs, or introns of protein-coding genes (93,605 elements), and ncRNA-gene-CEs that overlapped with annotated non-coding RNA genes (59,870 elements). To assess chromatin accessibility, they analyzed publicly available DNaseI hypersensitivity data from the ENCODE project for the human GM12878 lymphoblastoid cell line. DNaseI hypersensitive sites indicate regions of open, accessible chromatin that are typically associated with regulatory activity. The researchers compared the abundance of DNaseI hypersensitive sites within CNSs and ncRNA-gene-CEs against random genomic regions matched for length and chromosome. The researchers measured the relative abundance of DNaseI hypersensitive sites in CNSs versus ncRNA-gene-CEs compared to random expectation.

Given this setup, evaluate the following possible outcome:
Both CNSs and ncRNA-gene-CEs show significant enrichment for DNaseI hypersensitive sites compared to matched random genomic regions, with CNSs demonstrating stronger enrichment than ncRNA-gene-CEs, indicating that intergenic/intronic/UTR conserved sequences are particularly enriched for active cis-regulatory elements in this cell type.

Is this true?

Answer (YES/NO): NO